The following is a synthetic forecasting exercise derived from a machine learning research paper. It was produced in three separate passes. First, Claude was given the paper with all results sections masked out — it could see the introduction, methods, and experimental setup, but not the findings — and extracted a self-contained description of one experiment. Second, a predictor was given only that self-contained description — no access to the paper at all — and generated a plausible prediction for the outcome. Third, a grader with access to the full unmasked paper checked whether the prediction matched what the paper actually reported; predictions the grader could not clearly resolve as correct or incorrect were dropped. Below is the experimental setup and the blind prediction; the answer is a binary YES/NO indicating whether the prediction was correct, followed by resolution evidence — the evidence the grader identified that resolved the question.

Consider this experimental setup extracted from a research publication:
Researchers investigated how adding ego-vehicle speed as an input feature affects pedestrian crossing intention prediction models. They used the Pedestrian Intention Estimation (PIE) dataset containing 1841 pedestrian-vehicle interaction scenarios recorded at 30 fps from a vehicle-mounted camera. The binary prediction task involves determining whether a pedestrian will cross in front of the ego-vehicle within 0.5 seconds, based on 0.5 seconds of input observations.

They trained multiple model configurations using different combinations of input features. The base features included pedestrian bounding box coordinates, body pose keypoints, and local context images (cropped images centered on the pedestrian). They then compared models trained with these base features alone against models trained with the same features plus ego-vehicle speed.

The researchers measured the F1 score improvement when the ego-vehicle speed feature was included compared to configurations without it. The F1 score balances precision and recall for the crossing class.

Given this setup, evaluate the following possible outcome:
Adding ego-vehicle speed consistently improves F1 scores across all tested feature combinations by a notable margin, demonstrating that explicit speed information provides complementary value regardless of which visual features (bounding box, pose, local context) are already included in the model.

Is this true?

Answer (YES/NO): YES